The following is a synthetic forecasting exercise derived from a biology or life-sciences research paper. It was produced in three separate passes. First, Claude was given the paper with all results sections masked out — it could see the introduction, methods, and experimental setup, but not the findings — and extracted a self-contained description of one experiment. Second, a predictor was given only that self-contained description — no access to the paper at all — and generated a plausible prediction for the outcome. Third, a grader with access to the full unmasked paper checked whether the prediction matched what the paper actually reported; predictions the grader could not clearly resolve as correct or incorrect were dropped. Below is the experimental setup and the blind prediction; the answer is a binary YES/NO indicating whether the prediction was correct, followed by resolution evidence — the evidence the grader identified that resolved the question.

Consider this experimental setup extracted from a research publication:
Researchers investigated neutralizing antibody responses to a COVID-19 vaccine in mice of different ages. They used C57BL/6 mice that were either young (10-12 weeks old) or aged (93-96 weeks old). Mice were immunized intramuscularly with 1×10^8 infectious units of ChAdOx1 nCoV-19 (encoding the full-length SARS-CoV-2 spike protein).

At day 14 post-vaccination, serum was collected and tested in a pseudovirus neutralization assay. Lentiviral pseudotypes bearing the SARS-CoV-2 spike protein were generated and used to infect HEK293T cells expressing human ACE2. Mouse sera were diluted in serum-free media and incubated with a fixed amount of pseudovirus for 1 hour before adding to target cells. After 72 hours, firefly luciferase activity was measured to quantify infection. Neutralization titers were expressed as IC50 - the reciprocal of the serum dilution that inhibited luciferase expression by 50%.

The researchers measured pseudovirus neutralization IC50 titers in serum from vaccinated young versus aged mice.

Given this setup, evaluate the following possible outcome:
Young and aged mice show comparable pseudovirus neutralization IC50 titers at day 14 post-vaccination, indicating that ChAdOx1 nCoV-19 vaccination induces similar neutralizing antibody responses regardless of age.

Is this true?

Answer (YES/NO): NO